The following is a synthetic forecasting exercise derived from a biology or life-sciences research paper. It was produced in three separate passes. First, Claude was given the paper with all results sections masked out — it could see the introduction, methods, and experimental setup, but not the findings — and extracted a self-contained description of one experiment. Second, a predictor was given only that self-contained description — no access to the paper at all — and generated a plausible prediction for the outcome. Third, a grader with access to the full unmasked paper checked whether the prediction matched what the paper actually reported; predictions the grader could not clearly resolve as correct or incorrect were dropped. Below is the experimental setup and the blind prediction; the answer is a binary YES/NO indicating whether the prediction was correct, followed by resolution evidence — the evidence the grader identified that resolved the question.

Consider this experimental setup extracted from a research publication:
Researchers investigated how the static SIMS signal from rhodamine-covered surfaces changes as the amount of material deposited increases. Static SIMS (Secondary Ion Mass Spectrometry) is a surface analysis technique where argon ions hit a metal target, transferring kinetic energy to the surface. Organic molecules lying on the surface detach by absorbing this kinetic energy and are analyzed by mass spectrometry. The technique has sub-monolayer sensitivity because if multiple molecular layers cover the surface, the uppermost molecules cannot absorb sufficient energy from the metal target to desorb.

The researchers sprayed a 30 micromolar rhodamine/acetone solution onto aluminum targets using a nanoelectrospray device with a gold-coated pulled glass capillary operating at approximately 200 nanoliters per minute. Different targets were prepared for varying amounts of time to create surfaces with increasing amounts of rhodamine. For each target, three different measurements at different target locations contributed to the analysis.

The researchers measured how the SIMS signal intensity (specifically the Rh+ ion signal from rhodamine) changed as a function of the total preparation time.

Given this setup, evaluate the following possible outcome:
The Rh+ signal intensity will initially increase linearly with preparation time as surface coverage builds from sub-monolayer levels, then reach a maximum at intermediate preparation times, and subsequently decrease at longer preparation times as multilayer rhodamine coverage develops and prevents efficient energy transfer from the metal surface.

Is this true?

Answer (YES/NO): YES